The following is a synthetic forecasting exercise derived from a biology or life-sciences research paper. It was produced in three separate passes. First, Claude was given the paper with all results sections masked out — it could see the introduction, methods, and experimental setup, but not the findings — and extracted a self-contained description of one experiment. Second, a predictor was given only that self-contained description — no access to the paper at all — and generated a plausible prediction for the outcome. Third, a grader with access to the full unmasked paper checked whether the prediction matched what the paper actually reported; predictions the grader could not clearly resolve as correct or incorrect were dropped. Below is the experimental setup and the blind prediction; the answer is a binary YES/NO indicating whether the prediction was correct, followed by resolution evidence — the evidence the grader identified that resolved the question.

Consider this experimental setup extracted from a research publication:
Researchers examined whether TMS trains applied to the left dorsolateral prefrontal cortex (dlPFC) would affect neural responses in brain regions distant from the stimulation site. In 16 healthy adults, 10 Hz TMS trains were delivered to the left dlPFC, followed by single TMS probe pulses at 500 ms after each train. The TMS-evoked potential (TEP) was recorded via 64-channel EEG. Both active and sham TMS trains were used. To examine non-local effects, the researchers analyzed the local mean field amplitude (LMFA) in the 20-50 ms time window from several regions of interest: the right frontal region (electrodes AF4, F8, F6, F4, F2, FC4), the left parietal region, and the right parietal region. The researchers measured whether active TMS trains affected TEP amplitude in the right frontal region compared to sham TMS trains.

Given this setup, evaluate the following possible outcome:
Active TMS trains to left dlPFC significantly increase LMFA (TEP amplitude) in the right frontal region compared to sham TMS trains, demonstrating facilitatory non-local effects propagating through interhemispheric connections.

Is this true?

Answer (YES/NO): NO